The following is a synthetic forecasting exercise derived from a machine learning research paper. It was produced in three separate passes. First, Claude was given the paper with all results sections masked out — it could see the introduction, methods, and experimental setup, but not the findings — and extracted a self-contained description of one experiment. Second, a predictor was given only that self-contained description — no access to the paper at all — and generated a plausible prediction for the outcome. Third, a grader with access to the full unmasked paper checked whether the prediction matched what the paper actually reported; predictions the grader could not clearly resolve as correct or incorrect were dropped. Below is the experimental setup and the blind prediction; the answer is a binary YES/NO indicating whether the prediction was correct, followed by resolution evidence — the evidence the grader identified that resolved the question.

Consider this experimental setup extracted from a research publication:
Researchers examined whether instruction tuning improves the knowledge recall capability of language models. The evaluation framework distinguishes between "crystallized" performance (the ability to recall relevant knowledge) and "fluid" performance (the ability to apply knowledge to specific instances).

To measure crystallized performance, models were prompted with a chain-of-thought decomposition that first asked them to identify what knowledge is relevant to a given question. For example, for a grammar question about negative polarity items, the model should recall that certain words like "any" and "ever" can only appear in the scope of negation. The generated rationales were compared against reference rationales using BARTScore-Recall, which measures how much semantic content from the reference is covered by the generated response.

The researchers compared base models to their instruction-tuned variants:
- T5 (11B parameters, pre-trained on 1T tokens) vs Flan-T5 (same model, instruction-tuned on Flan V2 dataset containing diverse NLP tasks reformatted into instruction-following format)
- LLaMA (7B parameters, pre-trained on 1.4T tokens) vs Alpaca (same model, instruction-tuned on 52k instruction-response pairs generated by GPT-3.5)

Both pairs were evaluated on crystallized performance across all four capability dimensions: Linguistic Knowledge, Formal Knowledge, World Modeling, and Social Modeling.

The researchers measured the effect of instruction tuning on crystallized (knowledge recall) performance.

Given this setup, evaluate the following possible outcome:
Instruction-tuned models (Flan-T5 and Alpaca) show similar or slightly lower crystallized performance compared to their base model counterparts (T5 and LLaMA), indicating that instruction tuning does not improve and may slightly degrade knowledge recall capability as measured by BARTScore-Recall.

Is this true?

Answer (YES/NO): NO